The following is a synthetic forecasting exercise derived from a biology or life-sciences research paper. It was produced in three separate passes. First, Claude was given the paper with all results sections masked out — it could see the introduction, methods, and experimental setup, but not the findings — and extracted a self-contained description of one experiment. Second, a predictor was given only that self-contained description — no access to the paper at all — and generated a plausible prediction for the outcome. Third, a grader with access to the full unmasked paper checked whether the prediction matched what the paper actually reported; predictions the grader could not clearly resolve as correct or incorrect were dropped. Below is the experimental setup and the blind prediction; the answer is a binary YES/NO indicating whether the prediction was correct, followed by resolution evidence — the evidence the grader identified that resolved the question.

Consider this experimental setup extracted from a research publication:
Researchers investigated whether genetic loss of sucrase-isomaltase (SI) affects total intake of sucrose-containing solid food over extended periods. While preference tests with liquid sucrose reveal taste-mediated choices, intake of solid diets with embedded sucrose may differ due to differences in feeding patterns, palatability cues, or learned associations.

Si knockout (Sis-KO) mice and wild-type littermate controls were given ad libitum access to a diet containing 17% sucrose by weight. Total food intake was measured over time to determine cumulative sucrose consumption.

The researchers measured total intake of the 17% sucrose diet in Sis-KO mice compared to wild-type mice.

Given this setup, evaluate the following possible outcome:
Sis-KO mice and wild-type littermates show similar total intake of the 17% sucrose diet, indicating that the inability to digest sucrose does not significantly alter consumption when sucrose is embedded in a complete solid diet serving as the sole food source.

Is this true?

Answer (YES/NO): NO